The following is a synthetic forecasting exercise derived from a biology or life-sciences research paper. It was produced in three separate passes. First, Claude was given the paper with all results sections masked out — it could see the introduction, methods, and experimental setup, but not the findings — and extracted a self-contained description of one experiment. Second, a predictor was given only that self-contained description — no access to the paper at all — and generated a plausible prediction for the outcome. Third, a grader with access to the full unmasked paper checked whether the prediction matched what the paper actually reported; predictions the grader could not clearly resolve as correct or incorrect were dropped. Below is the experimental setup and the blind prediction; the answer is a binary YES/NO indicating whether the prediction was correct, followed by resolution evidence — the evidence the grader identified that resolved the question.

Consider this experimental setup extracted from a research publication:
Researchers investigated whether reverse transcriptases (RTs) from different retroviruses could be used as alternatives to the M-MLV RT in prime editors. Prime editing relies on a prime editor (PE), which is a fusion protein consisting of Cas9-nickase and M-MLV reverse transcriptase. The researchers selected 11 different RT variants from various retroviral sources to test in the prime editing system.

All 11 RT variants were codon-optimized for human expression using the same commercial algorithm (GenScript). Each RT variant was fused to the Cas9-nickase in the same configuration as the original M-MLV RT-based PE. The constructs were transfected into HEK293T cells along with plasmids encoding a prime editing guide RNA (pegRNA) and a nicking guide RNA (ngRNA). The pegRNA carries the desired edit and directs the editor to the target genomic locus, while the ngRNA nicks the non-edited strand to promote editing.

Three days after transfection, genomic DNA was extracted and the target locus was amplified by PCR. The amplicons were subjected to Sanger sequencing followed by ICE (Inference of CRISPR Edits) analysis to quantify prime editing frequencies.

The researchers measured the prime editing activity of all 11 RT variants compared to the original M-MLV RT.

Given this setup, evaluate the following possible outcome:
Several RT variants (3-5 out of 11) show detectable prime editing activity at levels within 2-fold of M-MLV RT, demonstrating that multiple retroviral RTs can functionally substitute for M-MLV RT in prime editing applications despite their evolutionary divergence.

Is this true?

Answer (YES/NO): NO